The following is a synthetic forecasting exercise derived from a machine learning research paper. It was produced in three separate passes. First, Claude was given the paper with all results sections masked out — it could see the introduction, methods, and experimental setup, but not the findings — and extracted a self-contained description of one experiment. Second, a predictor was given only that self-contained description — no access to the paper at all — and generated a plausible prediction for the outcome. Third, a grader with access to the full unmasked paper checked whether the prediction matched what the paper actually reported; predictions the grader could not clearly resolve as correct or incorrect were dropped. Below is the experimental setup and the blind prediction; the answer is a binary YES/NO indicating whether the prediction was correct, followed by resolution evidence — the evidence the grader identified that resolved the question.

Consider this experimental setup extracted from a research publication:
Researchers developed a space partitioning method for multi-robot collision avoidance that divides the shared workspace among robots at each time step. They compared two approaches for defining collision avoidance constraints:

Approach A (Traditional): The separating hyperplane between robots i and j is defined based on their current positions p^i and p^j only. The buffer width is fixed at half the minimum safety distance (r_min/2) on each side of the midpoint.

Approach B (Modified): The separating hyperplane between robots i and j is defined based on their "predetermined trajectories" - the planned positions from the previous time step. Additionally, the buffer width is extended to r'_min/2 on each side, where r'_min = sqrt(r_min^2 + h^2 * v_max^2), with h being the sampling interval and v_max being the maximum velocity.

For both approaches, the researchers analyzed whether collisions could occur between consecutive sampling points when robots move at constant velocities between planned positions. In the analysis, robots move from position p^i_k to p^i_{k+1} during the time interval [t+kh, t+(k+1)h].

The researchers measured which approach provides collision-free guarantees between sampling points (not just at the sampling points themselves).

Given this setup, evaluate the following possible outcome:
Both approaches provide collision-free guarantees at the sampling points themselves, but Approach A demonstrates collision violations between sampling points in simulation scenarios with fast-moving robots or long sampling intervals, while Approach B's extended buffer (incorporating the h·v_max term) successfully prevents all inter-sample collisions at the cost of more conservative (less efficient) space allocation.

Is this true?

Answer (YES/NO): NO